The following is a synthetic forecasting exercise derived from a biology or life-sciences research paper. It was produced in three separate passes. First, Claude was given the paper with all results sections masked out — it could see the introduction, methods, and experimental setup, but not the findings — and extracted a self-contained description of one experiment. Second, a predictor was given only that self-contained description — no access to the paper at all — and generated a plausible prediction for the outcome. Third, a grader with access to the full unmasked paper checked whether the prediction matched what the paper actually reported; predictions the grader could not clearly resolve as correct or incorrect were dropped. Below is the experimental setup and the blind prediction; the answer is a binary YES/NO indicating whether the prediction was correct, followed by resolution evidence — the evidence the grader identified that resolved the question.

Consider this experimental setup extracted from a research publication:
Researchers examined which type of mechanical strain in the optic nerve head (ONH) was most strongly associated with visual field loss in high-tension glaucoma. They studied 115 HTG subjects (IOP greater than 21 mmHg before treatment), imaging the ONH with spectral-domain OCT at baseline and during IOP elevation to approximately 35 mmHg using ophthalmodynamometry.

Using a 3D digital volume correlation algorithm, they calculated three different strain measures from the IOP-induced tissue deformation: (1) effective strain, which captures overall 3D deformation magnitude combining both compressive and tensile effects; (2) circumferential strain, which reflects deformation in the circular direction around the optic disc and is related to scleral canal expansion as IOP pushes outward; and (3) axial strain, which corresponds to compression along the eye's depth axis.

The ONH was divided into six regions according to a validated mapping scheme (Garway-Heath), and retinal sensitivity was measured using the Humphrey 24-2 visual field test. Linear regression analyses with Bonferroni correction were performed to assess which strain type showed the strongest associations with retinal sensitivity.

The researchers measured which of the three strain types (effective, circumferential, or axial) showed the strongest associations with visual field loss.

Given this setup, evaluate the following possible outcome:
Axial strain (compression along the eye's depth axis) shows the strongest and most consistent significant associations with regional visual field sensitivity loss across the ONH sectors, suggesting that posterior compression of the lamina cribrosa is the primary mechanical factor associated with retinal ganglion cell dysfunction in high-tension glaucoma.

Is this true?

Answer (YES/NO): NO